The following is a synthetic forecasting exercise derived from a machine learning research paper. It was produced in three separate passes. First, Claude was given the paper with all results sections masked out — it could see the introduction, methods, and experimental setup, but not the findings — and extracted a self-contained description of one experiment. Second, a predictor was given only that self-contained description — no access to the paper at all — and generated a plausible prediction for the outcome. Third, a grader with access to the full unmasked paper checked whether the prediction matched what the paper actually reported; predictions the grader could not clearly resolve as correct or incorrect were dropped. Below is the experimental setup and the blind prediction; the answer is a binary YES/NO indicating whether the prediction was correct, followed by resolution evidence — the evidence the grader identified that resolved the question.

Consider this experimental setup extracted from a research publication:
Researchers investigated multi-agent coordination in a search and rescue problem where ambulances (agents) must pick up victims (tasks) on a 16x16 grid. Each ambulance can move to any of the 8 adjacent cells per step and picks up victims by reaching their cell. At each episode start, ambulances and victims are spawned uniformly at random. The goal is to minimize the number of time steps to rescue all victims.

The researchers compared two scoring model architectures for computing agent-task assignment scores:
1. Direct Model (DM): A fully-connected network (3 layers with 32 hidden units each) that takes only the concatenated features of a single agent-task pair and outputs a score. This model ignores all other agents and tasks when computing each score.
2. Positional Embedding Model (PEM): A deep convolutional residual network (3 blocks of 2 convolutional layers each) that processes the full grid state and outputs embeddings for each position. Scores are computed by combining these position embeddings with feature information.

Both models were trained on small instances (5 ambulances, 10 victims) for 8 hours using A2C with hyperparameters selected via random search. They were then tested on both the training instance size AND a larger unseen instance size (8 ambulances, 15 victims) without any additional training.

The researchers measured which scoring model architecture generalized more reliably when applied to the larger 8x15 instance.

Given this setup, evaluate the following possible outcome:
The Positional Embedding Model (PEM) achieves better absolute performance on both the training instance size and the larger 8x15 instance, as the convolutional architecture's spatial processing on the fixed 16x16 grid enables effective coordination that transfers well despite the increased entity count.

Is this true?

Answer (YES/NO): NO